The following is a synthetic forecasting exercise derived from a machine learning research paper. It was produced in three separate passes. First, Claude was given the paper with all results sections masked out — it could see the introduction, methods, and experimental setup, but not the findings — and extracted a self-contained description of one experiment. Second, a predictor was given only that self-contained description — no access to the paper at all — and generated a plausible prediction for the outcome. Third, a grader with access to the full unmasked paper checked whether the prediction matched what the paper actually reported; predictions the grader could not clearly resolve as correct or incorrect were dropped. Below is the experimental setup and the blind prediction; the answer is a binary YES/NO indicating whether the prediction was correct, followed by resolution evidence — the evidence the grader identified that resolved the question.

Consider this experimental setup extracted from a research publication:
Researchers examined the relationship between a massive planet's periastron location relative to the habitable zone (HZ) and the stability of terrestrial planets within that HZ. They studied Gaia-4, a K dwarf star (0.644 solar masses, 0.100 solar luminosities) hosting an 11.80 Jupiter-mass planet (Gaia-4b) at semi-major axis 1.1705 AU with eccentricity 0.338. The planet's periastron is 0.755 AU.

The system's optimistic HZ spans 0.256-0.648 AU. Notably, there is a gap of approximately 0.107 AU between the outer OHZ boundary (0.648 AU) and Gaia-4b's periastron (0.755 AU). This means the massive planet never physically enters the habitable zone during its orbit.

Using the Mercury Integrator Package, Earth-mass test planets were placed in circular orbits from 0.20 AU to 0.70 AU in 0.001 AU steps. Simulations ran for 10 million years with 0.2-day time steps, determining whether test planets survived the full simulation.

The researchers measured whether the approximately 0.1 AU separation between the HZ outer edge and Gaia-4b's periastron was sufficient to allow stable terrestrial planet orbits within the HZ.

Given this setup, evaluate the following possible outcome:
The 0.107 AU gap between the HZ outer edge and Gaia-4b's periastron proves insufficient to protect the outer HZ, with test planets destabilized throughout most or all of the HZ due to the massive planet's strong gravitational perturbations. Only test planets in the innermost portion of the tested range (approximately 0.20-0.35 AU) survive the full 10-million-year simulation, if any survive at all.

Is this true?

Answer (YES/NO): NO